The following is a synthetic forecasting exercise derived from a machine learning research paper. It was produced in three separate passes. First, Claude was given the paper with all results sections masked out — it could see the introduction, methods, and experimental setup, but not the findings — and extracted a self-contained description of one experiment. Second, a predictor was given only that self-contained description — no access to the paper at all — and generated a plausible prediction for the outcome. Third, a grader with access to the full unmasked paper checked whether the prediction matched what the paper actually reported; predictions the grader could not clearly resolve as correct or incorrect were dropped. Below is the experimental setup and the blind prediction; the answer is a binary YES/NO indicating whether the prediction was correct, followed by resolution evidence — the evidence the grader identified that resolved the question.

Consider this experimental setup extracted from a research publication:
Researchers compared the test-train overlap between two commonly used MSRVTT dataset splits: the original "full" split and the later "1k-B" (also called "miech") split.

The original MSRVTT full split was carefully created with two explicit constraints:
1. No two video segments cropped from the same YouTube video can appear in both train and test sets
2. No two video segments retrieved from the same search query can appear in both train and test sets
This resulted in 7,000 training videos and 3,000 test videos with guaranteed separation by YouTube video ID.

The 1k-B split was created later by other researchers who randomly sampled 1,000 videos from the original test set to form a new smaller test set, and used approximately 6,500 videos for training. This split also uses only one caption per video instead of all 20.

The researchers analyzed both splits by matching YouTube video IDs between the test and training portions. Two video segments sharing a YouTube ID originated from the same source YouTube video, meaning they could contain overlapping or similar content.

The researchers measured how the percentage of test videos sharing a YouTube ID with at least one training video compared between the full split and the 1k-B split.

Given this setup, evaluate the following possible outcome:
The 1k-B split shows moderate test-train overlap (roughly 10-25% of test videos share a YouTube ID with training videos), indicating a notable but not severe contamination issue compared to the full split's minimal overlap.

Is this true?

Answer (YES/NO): NO